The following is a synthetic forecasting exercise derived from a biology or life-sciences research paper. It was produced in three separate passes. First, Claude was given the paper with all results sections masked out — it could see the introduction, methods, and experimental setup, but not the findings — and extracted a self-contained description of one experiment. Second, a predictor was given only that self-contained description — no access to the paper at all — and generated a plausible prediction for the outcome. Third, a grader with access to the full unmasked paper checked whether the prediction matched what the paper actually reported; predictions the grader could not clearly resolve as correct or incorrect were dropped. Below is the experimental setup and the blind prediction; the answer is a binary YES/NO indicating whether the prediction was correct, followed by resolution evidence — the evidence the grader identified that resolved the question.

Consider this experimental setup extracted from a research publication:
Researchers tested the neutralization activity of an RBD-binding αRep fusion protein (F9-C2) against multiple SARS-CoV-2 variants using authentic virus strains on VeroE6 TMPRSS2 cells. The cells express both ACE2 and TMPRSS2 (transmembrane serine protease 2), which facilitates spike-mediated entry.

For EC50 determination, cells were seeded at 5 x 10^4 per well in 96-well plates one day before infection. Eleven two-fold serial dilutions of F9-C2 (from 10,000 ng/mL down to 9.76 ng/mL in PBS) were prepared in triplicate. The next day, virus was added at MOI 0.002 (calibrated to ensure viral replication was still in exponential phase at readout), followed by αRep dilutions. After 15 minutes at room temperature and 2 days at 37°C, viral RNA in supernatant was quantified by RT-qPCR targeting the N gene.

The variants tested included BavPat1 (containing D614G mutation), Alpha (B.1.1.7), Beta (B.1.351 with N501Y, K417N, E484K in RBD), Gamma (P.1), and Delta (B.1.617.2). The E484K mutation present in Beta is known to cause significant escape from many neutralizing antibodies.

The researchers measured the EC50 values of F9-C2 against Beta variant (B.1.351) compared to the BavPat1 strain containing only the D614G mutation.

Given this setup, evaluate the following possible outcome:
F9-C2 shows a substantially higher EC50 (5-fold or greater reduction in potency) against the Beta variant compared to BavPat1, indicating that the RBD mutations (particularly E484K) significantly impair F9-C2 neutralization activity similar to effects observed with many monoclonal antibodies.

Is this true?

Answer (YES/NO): NO